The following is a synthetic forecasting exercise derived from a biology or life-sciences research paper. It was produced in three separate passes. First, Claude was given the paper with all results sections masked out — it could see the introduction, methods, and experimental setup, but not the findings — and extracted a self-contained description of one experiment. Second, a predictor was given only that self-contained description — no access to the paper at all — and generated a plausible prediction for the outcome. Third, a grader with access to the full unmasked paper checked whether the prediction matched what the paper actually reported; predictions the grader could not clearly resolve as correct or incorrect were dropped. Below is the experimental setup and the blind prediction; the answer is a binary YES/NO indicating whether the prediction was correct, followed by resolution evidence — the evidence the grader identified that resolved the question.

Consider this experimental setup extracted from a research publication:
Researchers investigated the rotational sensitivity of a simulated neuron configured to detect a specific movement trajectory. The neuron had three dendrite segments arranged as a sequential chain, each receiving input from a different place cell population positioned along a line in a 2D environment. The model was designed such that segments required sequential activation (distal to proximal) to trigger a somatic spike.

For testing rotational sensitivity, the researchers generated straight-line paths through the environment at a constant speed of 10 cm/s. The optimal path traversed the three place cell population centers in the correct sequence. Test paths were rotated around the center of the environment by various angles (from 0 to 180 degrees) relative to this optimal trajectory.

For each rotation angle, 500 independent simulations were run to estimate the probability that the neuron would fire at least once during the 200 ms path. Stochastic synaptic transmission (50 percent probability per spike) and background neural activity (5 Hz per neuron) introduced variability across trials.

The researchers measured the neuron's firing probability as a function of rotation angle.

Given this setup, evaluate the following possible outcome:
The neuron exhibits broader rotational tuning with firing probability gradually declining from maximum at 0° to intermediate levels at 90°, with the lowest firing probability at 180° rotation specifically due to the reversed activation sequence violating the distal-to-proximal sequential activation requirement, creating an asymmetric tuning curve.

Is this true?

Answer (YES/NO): NO